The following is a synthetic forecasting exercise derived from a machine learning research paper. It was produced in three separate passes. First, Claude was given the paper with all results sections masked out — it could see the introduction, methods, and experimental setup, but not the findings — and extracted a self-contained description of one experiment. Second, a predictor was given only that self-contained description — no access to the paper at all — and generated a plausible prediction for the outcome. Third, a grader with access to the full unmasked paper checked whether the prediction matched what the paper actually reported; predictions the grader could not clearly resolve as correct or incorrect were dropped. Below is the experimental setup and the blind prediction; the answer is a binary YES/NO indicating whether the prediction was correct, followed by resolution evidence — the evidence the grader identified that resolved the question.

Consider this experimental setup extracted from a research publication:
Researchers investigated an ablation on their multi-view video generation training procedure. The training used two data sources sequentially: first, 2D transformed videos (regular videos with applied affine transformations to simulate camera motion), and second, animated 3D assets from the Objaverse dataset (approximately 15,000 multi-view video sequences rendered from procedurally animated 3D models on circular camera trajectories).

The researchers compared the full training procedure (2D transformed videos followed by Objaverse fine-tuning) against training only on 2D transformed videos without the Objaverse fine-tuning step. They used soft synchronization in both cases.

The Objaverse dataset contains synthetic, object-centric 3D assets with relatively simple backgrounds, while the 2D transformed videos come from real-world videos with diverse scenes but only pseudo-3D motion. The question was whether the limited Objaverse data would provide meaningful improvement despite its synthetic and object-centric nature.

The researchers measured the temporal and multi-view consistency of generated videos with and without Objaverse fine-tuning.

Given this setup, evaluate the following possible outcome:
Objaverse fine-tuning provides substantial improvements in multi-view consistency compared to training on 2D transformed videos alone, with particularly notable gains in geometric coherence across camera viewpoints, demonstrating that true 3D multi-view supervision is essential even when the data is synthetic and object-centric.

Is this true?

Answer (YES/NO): NO